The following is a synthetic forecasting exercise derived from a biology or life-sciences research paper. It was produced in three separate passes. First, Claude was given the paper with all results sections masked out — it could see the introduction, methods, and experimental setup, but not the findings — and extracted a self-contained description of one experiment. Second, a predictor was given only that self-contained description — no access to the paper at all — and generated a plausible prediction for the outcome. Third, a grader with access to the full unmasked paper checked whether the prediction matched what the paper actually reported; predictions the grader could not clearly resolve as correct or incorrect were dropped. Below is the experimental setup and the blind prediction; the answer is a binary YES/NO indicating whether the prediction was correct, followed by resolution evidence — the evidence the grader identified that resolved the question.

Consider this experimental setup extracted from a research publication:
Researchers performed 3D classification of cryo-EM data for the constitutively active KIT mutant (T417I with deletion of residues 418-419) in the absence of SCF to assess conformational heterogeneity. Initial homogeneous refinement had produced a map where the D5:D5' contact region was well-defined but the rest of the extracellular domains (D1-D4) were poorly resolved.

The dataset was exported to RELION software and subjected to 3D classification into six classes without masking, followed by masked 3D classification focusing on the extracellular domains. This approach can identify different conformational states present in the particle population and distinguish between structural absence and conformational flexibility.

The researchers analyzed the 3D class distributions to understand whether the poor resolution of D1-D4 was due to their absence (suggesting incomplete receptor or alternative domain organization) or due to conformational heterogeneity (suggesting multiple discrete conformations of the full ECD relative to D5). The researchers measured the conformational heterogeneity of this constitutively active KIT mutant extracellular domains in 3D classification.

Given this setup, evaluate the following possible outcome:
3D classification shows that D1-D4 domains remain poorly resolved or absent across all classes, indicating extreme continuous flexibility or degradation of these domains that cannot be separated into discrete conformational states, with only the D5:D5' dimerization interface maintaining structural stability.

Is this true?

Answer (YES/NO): NO